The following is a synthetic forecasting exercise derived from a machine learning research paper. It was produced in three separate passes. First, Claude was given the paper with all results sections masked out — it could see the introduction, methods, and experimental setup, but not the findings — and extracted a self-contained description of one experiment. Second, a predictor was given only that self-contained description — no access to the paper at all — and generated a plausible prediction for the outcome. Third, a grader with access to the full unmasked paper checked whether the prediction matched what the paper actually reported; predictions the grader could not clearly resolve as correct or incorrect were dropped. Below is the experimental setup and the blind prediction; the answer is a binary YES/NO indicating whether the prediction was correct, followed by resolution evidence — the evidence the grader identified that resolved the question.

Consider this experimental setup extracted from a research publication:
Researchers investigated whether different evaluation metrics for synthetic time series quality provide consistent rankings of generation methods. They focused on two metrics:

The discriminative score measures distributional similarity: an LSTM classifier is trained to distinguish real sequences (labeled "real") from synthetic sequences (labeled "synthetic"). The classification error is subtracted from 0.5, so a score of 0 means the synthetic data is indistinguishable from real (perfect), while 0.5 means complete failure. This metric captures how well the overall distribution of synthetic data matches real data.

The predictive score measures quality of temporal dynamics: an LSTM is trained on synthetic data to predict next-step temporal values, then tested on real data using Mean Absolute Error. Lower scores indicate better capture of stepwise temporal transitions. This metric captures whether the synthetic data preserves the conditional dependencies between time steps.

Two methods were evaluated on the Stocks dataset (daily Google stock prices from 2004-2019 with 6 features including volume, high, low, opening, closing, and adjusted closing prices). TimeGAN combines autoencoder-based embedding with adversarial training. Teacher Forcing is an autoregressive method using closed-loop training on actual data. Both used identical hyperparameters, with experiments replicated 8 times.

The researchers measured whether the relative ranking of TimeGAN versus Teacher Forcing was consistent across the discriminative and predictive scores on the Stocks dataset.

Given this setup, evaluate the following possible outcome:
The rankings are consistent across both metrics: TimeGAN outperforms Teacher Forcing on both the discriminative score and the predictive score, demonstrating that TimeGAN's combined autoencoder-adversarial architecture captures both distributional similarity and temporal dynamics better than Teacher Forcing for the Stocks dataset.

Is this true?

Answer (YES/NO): YES